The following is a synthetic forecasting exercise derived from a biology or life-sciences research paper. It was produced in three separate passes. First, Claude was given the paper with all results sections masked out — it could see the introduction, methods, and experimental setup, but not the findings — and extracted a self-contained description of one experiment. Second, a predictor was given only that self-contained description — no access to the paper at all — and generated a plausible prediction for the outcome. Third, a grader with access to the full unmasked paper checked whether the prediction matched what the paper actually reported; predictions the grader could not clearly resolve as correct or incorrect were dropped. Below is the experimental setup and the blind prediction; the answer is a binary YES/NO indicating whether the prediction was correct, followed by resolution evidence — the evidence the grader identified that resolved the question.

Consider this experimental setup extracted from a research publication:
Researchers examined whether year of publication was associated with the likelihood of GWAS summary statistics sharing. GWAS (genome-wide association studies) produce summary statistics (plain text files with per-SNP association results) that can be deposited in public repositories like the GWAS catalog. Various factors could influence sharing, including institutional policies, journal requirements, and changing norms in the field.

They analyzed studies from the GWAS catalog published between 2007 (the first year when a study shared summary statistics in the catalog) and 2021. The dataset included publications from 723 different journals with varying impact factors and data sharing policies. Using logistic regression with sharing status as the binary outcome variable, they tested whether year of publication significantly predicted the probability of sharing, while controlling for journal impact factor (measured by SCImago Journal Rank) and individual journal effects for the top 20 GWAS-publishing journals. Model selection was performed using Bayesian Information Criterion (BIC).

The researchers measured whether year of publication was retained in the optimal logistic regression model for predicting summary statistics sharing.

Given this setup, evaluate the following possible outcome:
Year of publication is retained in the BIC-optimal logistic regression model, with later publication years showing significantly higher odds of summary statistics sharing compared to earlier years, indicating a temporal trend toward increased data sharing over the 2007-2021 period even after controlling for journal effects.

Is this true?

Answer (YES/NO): YES